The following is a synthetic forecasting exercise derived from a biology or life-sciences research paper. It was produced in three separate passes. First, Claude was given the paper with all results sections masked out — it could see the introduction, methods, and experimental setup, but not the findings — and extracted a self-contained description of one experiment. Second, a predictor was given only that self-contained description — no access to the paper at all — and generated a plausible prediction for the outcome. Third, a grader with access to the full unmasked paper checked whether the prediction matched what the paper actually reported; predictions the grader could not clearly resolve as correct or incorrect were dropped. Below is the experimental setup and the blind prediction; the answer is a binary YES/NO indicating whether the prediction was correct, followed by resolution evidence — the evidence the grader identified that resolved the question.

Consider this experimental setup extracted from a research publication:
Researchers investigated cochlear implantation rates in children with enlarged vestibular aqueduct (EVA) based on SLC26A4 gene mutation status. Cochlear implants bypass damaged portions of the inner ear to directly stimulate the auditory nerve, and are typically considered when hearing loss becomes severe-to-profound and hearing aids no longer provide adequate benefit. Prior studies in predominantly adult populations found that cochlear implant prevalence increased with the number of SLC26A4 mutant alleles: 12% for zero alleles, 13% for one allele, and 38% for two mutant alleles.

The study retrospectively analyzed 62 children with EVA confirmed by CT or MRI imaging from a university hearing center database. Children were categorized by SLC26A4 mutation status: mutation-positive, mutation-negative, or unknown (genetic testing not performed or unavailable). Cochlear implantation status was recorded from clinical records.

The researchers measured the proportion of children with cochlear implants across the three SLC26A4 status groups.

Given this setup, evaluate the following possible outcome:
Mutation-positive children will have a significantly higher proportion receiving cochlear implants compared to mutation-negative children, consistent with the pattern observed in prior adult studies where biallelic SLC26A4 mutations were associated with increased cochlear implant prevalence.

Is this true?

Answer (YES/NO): YES